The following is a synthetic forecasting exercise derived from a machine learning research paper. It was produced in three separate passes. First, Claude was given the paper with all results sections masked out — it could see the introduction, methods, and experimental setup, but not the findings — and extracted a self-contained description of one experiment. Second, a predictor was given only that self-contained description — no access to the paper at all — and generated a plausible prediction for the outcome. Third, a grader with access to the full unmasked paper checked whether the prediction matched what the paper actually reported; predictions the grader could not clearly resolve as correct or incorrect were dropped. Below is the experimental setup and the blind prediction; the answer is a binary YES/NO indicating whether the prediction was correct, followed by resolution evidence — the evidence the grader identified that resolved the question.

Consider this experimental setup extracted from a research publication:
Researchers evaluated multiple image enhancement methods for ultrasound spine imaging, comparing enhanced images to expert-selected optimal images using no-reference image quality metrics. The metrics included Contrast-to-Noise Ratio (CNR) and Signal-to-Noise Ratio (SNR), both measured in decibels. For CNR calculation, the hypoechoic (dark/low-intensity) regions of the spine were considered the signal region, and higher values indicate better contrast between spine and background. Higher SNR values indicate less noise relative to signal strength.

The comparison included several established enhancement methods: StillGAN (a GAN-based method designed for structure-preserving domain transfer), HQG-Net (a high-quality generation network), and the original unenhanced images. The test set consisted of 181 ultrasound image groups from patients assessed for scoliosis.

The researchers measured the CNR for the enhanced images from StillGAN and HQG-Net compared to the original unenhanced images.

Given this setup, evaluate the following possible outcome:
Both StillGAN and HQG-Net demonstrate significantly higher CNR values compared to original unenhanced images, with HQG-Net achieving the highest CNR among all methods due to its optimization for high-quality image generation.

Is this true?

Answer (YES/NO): NO